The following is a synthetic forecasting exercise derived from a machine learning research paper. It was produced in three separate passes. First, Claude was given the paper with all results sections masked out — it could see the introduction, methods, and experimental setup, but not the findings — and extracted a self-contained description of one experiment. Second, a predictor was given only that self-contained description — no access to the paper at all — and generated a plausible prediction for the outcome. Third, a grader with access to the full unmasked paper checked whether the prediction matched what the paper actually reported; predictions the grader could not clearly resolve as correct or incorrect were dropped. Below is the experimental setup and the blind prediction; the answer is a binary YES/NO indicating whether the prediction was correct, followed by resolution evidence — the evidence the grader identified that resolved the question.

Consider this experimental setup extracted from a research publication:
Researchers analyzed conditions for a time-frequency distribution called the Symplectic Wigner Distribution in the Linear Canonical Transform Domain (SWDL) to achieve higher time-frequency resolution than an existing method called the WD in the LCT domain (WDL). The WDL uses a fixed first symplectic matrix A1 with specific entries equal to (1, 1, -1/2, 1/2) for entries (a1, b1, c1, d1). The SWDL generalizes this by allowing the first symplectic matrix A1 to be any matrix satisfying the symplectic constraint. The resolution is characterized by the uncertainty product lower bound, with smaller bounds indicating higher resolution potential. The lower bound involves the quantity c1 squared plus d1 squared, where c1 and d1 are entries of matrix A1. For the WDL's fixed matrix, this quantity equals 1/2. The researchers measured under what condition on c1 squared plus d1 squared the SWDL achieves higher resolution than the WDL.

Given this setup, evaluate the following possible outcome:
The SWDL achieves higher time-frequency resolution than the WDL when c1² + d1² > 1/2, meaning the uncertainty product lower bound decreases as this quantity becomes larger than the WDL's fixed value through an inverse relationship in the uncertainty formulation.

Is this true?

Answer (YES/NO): NO